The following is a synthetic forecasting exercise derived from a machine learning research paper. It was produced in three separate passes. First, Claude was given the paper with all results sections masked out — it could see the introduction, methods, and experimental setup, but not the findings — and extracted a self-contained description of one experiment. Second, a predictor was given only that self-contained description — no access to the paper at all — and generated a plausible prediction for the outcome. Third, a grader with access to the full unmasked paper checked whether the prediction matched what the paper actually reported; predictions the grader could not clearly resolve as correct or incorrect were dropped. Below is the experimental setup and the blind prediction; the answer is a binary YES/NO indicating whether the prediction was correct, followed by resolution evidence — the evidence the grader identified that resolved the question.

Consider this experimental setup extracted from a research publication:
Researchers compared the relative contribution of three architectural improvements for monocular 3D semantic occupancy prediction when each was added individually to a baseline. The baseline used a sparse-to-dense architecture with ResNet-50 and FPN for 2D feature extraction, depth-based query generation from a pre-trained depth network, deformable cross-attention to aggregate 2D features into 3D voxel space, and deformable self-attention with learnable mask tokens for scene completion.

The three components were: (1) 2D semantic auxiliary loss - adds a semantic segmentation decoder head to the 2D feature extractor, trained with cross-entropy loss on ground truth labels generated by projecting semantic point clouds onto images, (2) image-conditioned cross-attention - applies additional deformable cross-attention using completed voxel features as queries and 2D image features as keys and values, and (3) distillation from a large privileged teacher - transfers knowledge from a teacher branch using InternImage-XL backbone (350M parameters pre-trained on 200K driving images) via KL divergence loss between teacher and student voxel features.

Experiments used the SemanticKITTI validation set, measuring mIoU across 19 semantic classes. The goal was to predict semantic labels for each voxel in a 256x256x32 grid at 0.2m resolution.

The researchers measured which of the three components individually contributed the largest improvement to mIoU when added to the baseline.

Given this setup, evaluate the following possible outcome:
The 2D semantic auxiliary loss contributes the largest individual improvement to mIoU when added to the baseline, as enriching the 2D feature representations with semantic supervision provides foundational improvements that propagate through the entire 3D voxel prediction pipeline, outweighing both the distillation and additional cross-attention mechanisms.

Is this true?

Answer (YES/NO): YES